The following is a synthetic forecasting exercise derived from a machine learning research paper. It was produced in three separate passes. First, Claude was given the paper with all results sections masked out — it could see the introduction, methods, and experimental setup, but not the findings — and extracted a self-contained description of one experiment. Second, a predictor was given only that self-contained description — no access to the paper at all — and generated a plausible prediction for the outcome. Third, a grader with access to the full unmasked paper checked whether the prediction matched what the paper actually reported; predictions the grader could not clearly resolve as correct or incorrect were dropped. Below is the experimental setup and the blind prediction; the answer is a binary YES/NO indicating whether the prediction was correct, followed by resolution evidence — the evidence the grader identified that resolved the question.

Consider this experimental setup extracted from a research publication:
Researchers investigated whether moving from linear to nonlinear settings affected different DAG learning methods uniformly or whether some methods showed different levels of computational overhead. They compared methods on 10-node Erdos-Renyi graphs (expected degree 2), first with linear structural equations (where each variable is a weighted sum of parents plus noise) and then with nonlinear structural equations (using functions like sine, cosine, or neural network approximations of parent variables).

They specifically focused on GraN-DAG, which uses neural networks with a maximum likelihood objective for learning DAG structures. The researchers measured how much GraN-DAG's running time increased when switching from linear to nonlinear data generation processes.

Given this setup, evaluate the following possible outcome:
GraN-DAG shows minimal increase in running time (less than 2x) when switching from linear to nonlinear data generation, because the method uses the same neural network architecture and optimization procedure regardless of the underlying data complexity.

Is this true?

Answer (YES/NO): YES